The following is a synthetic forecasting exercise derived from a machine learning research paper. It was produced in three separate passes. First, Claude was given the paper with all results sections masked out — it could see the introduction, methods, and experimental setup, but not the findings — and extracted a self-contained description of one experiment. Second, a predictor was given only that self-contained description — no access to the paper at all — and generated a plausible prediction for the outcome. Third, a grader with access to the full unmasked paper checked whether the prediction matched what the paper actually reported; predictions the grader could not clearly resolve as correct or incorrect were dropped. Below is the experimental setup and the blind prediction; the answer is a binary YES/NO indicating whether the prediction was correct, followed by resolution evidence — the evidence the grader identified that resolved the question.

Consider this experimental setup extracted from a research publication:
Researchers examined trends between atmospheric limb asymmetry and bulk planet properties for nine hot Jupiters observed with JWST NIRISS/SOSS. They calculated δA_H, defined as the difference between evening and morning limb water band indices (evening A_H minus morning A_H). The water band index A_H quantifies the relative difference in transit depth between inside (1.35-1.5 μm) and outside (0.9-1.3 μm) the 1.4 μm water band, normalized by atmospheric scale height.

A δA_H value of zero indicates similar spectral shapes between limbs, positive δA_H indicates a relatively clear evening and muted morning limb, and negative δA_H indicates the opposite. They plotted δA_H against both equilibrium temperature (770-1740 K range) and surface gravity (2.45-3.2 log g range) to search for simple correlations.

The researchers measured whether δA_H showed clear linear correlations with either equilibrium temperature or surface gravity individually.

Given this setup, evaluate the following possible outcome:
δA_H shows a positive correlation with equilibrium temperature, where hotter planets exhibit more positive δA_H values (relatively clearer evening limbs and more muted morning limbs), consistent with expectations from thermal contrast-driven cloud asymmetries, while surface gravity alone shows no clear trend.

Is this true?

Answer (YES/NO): NO